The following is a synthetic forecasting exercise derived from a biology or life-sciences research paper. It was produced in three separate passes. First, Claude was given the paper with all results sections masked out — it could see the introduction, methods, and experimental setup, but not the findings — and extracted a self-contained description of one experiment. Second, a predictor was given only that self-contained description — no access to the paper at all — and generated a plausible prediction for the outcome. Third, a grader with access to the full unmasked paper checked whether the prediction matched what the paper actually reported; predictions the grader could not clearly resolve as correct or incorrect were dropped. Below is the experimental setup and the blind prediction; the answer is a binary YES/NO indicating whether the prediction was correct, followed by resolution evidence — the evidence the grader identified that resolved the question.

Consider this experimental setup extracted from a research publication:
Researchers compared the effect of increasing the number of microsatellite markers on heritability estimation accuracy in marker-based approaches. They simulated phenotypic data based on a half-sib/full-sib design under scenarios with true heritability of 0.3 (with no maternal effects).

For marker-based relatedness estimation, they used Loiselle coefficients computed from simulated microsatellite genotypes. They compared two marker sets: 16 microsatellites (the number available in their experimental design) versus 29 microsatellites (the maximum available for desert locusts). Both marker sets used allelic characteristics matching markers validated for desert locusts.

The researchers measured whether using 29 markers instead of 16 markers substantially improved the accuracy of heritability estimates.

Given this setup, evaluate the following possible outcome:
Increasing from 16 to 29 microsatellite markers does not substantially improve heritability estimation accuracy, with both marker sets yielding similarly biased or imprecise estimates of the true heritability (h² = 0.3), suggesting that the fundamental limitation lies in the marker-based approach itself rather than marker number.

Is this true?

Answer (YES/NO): NO